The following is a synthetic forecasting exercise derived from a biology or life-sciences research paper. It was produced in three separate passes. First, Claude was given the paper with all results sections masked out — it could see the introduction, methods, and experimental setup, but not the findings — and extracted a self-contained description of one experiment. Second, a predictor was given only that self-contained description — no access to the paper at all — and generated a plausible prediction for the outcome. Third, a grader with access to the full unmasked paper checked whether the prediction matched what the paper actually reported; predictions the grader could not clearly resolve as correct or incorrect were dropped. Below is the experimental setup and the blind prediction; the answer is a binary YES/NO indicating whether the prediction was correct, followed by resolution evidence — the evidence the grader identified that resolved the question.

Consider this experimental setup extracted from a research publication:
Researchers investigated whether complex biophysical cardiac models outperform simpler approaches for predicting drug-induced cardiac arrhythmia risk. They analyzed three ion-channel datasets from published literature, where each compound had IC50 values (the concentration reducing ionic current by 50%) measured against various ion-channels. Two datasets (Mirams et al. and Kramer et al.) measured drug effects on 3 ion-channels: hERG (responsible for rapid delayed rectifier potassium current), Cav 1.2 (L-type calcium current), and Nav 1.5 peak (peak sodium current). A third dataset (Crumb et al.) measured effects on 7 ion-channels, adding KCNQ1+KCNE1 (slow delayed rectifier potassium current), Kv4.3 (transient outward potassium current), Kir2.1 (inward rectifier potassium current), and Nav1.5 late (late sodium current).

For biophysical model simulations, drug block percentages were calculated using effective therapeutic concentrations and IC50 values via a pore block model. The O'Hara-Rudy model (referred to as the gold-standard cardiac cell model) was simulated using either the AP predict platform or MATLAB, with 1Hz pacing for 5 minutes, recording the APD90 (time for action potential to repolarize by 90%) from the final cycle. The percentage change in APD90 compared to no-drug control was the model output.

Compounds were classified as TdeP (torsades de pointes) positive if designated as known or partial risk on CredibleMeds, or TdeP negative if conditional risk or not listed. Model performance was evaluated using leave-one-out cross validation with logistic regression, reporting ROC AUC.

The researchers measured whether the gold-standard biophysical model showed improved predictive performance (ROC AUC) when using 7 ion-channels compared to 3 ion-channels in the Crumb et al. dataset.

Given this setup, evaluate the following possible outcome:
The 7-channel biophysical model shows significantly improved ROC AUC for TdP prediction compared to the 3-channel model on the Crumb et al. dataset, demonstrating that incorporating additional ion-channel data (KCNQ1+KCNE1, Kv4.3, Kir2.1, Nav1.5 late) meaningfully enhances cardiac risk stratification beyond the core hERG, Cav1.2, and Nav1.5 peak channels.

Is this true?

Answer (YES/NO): NO